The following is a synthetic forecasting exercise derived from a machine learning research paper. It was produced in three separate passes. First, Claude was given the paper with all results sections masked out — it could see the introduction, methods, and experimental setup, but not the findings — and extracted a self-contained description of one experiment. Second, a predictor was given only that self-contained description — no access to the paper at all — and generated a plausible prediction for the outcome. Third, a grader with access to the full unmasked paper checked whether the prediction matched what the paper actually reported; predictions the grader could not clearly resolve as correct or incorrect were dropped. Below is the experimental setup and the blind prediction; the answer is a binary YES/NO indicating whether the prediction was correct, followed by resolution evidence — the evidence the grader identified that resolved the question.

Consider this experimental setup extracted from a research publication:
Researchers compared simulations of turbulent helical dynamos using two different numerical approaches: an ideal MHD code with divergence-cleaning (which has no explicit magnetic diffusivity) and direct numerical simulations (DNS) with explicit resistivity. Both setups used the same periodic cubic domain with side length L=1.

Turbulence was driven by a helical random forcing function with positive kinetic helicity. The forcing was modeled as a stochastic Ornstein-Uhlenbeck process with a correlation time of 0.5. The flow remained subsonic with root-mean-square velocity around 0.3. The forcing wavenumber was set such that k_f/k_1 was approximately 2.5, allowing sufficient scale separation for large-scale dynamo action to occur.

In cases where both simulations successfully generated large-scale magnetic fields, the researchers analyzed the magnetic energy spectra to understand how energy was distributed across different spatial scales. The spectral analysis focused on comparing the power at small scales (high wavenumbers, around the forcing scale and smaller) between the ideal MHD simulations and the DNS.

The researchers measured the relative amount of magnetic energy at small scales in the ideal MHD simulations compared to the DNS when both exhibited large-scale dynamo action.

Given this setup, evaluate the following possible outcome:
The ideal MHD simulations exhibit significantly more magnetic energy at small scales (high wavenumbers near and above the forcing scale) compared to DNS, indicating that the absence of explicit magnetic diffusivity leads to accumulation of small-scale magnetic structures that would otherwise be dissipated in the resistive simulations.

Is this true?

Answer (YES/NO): NO